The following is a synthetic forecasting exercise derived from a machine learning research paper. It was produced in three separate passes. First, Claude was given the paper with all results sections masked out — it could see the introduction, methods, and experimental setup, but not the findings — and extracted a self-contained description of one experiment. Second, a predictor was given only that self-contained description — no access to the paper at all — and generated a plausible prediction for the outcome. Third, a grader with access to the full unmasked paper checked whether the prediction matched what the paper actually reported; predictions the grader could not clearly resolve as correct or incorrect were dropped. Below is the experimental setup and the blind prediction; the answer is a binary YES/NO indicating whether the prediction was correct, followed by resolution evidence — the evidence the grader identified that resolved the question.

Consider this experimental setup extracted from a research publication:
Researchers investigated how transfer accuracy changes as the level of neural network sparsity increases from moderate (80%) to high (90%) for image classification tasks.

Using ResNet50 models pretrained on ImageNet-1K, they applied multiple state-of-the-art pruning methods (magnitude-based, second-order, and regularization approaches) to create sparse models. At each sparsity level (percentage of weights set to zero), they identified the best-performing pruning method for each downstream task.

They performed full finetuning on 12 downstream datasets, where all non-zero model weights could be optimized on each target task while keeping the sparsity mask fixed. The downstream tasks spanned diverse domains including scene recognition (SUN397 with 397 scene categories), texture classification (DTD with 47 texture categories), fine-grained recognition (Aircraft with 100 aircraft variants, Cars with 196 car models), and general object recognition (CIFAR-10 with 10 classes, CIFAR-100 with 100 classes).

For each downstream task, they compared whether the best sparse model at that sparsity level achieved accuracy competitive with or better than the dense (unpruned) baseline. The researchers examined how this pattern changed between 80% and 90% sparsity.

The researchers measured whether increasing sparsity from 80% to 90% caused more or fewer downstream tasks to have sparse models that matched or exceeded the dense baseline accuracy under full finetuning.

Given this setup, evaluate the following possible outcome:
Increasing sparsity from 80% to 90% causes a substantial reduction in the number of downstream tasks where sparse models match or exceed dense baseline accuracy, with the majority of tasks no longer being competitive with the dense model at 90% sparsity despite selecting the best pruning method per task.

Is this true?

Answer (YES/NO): YES